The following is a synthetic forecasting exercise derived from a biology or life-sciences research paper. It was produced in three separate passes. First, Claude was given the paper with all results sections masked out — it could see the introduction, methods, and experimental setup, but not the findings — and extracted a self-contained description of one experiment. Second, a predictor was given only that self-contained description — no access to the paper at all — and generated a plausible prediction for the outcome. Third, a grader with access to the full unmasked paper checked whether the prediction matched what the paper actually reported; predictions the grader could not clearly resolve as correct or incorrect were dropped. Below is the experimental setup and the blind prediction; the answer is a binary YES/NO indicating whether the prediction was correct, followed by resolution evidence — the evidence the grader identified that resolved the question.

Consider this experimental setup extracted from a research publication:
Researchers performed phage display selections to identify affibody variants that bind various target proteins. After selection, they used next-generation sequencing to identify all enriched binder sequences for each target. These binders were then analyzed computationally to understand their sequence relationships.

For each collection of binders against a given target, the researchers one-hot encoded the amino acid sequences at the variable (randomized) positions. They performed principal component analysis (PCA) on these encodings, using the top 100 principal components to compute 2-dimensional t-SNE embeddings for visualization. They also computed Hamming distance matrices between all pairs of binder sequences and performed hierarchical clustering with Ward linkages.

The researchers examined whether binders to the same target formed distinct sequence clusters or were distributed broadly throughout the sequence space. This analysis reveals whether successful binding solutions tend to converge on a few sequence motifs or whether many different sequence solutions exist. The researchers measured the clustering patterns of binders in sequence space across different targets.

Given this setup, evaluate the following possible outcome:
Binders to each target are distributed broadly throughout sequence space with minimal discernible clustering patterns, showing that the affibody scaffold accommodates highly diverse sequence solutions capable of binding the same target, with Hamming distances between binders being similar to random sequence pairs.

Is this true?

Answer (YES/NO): NO